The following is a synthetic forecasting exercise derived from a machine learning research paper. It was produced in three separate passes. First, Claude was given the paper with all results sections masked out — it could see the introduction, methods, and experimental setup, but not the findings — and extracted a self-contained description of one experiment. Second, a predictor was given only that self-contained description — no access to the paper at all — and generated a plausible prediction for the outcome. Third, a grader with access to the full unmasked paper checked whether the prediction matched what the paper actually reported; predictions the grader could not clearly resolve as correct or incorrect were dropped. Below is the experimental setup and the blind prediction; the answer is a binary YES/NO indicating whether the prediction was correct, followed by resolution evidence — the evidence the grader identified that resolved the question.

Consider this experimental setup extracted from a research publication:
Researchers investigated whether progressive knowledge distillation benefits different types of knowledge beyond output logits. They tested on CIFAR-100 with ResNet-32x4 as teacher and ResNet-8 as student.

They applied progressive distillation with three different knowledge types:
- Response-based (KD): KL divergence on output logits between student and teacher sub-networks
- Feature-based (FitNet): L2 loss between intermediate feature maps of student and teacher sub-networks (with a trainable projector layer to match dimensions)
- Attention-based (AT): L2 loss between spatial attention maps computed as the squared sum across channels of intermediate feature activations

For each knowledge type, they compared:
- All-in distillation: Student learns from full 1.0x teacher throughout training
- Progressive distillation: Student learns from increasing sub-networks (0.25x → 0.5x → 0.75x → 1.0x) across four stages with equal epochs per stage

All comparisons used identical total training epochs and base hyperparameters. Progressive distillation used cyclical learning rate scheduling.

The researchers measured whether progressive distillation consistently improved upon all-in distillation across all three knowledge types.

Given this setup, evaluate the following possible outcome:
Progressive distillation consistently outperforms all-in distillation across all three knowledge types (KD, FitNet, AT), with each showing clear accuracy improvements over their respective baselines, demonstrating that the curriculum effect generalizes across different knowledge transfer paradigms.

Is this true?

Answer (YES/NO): YES